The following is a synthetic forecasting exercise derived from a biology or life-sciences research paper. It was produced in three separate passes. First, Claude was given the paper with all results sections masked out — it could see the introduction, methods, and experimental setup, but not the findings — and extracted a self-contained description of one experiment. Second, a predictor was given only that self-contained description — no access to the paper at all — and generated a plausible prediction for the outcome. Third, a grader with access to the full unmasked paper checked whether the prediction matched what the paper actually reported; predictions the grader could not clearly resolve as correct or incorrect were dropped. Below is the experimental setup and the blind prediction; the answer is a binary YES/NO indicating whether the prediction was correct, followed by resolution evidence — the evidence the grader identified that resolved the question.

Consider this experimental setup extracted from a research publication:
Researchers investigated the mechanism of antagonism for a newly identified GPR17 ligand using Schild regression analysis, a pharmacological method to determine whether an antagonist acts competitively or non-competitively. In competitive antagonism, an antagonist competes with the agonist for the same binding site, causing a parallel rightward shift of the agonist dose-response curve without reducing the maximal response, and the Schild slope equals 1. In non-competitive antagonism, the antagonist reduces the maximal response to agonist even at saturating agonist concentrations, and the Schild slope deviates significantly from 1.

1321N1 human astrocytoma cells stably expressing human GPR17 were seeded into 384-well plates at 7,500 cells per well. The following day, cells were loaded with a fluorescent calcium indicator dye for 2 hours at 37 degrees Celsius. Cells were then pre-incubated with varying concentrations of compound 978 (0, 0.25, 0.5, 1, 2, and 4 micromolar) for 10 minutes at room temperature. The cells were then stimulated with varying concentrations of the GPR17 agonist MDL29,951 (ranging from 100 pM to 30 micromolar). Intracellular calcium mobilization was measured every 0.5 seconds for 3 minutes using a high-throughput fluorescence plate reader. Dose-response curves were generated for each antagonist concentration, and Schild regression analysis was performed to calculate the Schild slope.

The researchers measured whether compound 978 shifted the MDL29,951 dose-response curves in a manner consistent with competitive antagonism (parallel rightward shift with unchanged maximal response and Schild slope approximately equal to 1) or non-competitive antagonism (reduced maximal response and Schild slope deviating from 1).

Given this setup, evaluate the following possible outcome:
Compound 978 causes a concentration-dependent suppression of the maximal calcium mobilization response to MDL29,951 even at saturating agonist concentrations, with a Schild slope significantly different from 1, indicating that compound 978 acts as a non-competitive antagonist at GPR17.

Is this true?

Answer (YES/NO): NO